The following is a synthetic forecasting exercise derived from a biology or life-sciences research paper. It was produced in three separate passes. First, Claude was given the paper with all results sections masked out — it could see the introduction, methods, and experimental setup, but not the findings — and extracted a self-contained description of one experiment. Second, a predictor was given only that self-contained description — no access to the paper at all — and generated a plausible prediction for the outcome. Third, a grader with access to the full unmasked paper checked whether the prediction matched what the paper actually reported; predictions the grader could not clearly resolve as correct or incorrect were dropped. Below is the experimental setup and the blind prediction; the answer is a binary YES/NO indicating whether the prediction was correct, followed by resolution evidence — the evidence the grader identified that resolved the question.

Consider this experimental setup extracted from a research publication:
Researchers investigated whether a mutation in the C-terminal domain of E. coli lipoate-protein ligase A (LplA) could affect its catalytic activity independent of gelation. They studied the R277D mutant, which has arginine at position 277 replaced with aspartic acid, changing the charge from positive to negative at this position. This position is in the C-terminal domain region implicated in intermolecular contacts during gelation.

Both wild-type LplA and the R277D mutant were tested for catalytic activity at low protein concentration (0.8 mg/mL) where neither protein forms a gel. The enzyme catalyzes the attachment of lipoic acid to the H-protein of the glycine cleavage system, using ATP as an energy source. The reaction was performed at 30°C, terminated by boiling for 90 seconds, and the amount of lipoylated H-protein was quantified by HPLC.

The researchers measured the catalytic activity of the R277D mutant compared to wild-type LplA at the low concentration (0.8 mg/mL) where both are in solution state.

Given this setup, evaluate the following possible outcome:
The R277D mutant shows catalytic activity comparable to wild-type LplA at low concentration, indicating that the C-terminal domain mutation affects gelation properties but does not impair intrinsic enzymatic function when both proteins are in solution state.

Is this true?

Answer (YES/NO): YES